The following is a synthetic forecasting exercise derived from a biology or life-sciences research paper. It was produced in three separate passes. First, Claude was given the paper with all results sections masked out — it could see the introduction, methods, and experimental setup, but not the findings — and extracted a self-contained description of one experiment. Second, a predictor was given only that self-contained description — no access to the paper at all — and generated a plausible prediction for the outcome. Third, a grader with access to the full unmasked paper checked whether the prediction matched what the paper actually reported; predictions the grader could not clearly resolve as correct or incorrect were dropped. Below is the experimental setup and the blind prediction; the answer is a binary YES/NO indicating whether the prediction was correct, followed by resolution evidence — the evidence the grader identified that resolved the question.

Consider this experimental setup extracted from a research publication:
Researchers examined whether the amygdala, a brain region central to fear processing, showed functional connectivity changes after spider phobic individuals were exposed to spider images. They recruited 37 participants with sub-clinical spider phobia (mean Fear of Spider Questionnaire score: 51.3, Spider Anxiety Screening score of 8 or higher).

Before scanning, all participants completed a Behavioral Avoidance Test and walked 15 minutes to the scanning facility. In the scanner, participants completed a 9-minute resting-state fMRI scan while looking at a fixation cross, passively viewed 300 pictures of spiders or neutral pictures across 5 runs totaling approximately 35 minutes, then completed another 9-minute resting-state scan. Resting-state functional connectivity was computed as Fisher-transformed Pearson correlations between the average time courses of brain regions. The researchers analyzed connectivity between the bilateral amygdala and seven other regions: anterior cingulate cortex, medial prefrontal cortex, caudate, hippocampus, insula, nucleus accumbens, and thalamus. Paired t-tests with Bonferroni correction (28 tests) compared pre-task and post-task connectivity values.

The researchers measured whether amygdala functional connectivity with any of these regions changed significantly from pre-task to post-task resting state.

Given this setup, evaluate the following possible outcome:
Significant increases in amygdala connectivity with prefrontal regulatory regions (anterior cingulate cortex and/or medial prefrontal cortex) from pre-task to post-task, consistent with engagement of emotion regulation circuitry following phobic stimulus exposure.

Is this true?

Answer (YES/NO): NO